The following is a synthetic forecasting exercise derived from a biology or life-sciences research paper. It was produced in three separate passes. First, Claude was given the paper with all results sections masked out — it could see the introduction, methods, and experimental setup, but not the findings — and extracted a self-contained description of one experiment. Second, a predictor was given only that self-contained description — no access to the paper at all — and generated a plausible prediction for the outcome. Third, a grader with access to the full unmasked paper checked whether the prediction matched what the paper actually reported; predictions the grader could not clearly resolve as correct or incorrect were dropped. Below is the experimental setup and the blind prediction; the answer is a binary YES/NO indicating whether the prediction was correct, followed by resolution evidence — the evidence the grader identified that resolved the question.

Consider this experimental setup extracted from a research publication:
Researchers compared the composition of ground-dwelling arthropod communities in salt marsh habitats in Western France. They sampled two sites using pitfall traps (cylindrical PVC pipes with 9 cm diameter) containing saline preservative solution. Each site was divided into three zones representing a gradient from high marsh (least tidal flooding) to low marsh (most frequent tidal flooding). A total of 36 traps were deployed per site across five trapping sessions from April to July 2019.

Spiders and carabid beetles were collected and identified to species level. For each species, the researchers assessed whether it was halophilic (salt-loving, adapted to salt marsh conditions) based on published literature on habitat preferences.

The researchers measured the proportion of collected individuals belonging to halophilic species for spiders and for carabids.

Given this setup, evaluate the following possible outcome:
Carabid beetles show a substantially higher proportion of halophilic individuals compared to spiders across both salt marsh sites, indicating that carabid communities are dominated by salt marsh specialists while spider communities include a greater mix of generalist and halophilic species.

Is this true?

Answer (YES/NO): YES